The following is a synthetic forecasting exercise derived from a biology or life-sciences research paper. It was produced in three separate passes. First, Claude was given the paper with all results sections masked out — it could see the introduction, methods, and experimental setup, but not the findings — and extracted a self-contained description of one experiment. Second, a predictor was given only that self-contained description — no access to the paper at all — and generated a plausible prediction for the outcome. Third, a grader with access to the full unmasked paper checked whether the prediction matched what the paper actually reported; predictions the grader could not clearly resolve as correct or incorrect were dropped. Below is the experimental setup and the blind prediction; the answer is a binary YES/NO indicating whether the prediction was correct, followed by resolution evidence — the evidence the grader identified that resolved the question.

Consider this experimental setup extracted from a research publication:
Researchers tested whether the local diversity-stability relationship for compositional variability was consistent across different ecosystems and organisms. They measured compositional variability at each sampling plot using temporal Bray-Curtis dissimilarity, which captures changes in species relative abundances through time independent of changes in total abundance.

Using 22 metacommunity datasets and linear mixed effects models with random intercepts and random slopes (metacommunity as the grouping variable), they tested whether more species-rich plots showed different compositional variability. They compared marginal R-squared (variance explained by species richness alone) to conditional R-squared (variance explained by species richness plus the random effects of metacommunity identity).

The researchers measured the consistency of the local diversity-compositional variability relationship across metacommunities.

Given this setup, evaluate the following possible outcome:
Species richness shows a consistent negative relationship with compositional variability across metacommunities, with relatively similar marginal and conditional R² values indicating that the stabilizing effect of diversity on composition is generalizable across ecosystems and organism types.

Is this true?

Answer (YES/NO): NO